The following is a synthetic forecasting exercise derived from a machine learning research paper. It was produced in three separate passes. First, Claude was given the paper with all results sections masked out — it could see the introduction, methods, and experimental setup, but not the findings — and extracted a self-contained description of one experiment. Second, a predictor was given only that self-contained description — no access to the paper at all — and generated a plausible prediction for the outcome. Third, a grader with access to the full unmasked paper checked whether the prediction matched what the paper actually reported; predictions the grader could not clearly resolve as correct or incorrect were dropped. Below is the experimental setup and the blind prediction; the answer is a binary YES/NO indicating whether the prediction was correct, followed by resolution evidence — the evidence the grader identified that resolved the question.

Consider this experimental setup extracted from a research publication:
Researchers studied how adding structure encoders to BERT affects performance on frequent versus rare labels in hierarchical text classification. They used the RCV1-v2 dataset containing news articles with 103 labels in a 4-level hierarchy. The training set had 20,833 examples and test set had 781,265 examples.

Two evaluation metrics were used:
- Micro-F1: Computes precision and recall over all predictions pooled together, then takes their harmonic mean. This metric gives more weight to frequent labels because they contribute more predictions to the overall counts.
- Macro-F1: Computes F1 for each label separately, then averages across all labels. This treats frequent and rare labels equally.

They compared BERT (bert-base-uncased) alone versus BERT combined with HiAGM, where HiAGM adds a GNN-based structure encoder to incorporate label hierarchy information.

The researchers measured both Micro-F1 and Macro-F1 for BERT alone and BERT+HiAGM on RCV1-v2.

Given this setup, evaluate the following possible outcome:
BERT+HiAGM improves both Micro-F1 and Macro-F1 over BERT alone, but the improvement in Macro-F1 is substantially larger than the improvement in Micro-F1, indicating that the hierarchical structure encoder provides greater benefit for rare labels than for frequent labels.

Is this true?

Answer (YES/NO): NO